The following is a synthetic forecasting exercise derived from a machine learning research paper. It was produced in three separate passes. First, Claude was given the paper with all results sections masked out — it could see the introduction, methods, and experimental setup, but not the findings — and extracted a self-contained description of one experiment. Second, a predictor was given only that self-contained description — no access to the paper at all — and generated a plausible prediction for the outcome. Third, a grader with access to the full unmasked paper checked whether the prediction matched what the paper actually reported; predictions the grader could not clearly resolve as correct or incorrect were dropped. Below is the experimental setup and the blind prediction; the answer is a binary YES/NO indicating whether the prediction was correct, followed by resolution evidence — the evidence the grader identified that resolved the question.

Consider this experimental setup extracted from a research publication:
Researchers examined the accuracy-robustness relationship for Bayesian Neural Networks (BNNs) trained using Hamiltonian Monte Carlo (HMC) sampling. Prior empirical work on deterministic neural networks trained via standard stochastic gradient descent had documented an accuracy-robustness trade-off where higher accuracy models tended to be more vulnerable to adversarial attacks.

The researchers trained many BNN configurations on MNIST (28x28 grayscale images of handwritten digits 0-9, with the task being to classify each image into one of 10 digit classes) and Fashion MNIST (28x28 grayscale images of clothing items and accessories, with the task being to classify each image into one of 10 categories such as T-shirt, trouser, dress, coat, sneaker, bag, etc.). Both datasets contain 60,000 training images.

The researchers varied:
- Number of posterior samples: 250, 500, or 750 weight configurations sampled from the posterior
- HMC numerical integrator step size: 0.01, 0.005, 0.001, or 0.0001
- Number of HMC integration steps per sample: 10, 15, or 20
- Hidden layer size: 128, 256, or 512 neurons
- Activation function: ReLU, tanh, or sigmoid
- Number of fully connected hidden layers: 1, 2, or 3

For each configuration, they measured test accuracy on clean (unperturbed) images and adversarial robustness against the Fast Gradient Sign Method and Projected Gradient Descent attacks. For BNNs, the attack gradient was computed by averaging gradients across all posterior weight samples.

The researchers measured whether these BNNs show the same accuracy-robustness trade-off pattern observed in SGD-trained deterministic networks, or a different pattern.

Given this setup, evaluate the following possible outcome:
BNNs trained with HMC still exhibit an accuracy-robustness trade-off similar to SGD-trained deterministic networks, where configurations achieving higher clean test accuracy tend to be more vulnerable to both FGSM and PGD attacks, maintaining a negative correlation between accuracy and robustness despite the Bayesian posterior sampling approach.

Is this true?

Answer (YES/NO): NO